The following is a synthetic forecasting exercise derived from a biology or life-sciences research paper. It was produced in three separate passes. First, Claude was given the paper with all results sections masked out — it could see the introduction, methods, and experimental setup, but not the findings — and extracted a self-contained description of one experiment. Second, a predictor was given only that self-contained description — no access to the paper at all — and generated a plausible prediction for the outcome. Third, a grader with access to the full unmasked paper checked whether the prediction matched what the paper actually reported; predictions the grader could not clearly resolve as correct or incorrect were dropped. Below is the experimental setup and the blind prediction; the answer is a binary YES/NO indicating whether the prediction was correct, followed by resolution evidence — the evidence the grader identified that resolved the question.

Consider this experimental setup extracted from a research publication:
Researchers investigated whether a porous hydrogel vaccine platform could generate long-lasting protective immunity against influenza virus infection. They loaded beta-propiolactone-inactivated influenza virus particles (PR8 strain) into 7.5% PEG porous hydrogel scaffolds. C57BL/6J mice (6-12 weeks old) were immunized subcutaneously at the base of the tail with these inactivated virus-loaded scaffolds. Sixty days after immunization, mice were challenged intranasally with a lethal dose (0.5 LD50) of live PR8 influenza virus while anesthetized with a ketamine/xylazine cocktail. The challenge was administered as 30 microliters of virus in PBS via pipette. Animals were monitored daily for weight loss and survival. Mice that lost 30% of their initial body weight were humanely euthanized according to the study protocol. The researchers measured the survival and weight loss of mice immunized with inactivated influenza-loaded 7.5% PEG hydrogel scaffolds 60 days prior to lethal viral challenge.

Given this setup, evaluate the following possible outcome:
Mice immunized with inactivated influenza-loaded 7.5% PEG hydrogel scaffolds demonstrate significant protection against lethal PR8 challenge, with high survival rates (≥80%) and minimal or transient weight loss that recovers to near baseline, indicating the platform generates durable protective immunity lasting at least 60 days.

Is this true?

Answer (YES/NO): YES